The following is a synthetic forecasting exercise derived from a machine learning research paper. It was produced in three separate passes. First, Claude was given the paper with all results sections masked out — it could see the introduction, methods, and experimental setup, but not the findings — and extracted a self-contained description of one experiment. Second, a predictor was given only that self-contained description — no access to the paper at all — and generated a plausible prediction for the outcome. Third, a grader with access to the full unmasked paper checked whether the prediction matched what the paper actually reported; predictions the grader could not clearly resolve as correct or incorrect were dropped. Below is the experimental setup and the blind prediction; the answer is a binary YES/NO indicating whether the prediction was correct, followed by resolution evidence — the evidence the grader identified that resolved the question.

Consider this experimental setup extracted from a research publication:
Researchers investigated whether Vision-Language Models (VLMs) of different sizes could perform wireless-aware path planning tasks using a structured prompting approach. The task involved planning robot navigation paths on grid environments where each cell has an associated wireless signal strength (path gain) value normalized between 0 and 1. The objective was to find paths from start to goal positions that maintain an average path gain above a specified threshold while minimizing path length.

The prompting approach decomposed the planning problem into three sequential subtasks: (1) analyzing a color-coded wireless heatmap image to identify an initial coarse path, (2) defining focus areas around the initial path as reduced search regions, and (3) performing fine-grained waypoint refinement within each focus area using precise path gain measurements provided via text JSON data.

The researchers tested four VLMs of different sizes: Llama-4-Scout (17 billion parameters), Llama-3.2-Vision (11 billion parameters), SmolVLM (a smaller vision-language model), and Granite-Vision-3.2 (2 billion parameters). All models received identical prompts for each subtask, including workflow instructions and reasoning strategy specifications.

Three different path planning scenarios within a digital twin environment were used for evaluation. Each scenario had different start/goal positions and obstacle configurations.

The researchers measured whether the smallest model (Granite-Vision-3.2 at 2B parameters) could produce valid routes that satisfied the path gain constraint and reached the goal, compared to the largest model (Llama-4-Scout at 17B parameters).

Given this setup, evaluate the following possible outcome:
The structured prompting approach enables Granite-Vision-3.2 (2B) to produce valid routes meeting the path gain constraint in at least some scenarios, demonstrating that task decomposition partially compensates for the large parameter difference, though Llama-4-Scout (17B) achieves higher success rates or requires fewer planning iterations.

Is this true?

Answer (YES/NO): NO